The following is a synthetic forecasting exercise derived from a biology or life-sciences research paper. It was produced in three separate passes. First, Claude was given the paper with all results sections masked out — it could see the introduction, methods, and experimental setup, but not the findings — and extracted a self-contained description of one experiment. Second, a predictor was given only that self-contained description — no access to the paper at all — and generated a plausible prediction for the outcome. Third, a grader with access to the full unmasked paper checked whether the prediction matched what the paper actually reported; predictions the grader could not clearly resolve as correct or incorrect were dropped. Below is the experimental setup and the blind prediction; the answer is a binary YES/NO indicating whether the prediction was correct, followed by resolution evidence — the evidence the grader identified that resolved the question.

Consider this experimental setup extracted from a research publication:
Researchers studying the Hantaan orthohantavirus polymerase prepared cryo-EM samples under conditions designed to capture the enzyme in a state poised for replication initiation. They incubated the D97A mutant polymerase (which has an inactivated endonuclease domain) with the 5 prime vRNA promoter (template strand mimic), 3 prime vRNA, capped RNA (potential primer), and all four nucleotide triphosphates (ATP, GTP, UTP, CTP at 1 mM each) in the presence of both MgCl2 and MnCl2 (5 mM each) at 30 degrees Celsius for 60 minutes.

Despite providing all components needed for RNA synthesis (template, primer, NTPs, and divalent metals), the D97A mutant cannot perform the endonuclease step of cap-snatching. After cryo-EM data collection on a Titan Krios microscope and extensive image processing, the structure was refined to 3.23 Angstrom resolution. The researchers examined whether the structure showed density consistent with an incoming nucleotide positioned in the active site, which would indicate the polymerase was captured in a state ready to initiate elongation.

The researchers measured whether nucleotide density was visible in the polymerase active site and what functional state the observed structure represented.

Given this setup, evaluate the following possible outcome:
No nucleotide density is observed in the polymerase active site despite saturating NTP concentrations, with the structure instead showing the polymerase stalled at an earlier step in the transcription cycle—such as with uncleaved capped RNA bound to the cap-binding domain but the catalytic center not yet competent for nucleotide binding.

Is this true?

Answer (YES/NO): NO